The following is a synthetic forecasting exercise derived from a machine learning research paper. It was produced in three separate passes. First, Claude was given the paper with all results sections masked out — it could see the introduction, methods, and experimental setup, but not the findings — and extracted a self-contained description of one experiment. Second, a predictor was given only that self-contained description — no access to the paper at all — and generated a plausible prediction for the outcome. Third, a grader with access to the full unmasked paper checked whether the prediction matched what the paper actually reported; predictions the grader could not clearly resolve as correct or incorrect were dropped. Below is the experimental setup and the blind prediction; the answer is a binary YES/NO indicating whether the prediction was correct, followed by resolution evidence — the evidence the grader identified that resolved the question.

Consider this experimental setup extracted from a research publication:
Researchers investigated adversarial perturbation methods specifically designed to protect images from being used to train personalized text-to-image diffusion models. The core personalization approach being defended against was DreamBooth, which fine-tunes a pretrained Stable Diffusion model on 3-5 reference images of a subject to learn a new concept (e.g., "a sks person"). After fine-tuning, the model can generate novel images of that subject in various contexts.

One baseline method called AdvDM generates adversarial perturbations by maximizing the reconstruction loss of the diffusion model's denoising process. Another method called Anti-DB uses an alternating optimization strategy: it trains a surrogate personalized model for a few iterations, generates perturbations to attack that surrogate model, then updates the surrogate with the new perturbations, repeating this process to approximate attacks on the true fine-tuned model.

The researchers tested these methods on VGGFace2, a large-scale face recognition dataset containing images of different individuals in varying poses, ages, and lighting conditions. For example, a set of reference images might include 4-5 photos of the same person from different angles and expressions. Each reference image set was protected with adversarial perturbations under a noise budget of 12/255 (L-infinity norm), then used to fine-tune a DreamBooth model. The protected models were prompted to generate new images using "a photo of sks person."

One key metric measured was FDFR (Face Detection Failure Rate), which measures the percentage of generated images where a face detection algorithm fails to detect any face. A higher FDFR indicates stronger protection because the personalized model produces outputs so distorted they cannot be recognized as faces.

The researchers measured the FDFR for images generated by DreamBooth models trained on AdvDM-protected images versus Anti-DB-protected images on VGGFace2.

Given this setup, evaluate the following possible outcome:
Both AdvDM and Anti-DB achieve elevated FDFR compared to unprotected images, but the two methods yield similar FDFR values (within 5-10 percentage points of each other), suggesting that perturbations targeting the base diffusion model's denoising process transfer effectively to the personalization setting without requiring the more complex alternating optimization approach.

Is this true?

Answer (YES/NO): NO